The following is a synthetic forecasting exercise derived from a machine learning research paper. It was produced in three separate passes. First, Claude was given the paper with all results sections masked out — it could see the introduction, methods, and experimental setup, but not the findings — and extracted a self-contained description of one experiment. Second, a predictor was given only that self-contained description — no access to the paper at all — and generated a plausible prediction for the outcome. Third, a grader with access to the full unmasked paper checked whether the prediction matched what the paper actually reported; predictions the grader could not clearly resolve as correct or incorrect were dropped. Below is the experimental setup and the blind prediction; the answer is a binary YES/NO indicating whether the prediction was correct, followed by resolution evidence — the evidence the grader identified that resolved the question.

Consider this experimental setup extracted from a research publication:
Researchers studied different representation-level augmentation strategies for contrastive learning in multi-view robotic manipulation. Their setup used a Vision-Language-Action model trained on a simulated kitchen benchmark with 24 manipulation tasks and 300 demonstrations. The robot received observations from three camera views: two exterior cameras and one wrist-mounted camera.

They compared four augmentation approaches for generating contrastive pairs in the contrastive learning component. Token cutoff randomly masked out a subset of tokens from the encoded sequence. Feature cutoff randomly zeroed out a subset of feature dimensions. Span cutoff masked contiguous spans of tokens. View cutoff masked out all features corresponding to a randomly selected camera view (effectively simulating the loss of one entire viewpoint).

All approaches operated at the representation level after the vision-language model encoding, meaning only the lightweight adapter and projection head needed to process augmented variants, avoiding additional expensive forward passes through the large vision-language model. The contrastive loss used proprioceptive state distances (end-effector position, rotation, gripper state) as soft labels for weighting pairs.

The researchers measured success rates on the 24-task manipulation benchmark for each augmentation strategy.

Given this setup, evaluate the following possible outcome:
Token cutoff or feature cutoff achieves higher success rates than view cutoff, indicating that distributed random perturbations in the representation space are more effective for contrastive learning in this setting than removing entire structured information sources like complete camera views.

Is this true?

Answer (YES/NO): NO